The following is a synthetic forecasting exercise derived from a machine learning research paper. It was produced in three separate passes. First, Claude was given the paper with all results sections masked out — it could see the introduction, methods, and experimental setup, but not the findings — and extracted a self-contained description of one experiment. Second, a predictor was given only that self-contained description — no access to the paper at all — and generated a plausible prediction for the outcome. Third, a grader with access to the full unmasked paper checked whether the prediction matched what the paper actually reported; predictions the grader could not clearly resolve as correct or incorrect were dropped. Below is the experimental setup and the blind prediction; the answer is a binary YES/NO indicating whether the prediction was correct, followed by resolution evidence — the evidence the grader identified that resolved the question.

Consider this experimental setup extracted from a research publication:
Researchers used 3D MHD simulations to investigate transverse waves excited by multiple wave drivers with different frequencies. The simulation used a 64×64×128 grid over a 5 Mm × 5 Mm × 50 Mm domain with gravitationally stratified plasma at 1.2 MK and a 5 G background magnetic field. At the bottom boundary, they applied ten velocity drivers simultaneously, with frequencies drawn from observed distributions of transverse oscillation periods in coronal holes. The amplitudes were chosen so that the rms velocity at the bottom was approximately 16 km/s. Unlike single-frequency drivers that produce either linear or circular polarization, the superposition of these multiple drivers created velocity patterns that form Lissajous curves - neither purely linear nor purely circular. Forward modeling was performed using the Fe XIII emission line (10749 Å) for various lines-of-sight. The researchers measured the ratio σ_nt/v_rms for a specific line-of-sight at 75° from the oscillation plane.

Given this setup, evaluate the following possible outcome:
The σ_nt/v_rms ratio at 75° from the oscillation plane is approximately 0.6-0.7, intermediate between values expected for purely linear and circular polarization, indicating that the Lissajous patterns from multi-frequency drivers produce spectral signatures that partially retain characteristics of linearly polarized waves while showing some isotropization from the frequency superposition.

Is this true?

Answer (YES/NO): NO